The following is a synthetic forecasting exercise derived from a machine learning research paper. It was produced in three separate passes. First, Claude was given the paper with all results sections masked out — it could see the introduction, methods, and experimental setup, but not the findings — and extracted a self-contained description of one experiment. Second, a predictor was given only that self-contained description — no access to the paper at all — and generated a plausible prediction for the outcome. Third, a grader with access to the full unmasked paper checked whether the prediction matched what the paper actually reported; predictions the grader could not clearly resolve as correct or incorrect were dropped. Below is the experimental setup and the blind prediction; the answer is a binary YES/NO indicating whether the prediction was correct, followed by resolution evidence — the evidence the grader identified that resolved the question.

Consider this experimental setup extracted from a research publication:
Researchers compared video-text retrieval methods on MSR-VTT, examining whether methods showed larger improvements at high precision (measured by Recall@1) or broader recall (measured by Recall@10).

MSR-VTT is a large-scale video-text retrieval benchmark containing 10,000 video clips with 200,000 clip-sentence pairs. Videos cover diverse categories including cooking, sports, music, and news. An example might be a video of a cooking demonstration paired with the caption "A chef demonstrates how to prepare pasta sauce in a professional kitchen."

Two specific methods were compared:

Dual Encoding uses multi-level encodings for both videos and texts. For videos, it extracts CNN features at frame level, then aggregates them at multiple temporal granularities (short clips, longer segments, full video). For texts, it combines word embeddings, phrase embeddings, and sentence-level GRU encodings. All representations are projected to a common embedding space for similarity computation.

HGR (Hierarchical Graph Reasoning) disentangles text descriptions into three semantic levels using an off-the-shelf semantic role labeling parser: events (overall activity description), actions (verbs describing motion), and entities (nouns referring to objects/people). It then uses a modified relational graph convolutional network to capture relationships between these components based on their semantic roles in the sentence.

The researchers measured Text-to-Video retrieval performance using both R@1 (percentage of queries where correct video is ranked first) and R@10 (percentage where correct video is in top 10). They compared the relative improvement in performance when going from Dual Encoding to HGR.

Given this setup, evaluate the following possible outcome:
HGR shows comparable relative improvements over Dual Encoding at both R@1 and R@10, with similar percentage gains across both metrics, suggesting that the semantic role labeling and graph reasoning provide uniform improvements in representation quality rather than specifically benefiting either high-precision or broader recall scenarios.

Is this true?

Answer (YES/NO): NO